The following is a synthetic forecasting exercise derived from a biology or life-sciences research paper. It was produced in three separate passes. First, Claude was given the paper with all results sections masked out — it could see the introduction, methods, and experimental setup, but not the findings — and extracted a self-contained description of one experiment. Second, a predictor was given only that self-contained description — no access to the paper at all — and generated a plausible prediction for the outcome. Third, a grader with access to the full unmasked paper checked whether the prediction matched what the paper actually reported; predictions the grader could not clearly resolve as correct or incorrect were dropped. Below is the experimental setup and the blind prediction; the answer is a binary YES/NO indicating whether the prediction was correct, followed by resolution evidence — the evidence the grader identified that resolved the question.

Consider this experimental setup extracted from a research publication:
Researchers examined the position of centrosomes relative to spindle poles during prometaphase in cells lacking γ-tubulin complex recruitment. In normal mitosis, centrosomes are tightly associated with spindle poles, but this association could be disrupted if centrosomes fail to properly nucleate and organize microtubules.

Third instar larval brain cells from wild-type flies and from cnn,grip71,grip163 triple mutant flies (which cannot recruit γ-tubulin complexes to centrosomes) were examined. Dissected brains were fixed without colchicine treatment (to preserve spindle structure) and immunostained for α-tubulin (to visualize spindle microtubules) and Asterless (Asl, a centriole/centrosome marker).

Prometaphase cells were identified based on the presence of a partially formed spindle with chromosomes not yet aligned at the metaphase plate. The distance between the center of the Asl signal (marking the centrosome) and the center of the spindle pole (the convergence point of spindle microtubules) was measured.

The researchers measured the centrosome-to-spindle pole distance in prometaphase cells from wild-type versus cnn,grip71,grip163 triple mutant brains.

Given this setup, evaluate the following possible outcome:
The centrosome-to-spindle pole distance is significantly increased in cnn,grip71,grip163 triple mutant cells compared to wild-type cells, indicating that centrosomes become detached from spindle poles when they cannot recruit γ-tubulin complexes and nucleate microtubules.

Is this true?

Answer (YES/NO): NO